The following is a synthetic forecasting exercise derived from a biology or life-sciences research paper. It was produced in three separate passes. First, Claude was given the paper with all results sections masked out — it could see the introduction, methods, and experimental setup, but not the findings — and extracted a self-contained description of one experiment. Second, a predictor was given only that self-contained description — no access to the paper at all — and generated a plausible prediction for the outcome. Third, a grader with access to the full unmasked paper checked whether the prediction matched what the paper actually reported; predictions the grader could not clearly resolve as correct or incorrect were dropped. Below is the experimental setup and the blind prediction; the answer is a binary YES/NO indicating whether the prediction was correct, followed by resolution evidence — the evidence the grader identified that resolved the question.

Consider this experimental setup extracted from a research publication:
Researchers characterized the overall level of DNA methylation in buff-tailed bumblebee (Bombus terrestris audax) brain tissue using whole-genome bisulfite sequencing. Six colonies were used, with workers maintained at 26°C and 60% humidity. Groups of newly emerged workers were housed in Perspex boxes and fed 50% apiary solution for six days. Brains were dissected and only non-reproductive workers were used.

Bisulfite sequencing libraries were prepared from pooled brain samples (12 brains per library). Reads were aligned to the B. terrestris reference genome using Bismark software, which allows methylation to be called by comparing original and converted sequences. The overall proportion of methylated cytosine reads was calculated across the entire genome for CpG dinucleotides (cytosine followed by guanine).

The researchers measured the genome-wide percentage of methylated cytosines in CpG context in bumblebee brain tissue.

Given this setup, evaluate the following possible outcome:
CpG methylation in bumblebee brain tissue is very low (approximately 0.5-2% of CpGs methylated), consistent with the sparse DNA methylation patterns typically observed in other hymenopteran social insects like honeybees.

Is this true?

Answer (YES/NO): YES